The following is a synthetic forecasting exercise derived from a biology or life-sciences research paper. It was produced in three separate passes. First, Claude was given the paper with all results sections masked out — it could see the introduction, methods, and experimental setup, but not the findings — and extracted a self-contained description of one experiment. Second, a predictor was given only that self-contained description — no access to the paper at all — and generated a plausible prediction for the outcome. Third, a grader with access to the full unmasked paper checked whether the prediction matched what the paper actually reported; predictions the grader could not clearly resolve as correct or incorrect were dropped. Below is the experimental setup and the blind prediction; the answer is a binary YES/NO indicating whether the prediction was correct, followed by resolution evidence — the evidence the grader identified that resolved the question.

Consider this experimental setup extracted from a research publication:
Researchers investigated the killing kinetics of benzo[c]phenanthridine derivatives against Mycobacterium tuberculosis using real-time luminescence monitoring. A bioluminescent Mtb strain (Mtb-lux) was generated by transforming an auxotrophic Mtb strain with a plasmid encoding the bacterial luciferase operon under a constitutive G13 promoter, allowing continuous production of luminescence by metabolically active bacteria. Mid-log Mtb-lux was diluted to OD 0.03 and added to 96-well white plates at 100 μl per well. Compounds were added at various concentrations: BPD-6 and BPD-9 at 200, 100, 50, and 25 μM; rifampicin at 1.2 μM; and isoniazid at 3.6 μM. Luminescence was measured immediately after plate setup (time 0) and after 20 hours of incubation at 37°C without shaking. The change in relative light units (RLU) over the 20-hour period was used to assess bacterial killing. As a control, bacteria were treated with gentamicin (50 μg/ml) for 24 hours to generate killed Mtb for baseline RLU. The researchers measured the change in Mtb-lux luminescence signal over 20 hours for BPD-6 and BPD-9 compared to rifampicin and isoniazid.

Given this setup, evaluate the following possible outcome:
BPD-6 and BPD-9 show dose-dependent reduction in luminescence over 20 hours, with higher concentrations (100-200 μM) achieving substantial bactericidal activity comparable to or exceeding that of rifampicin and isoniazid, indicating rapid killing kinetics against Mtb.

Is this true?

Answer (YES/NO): NO